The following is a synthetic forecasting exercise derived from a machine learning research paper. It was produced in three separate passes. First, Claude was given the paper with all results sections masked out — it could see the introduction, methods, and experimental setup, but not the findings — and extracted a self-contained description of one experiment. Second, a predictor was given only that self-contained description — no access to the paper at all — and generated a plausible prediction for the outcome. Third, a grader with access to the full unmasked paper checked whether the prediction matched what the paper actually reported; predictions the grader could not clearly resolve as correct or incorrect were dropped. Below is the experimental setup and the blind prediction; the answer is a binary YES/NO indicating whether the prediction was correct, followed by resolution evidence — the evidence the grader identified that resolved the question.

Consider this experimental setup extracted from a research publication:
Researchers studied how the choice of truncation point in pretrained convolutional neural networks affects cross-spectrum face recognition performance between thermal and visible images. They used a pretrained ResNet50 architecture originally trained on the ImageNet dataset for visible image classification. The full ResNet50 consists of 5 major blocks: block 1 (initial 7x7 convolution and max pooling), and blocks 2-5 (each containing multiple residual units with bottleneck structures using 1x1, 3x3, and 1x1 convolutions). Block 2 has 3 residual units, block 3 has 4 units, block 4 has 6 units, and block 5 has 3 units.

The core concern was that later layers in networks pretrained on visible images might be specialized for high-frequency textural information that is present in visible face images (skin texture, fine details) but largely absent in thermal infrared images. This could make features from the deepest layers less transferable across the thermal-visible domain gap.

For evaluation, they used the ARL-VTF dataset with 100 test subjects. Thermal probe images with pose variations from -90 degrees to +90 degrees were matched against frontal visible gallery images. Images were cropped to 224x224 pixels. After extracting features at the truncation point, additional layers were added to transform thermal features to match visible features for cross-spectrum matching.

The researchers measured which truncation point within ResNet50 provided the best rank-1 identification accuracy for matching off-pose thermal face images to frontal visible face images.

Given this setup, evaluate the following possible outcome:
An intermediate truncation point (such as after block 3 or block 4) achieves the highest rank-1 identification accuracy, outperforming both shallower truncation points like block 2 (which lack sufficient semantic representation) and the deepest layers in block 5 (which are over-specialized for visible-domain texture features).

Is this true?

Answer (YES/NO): YES